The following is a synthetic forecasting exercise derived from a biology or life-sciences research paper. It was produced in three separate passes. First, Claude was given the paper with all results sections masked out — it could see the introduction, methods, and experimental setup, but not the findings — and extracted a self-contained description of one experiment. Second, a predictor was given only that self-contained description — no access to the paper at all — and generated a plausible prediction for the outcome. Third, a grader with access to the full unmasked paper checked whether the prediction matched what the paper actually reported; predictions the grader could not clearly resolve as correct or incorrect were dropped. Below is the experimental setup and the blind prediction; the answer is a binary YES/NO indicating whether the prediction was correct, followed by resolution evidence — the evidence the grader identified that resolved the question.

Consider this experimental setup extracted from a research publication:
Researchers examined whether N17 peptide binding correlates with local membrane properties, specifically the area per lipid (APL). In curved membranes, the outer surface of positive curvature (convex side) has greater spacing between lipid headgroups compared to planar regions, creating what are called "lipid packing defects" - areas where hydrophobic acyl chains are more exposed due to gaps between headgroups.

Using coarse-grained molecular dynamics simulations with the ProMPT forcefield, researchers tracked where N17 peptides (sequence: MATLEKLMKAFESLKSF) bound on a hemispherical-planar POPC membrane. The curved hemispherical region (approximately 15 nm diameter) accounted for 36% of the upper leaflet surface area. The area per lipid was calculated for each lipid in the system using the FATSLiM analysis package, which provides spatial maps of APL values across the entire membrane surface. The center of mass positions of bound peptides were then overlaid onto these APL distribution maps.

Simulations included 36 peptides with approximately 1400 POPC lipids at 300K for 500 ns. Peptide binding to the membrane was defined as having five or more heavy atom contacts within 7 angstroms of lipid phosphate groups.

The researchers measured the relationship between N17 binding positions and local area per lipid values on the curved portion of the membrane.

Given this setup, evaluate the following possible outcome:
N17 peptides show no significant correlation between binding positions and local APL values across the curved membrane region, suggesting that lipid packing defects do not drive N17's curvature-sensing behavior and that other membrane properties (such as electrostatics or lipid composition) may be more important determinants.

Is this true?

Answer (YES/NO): NO